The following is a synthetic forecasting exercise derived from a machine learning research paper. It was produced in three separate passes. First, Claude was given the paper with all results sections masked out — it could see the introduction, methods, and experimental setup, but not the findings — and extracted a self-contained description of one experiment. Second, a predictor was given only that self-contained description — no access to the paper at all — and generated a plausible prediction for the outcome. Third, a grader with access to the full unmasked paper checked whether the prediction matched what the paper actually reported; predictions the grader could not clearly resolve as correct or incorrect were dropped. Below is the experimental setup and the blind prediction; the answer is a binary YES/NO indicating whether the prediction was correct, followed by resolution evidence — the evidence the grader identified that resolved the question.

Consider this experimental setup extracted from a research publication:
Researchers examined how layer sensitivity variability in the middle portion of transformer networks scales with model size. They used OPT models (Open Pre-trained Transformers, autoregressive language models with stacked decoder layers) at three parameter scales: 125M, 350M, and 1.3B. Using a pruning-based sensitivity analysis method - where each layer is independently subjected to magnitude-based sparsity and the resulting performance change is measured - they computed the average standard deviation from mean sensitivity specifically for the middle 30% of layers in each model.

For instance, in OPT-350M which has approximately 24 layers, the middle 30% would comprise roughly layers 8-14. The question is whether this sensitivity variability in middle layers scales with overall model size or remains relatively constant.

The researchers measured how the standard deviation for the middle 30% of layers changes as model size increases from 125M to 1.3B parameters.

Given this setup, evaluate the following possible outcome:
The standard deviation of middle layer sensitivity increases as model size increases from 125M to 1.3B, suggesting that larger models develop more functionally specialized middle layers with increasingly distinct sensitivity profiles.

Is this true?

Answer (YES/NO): YES